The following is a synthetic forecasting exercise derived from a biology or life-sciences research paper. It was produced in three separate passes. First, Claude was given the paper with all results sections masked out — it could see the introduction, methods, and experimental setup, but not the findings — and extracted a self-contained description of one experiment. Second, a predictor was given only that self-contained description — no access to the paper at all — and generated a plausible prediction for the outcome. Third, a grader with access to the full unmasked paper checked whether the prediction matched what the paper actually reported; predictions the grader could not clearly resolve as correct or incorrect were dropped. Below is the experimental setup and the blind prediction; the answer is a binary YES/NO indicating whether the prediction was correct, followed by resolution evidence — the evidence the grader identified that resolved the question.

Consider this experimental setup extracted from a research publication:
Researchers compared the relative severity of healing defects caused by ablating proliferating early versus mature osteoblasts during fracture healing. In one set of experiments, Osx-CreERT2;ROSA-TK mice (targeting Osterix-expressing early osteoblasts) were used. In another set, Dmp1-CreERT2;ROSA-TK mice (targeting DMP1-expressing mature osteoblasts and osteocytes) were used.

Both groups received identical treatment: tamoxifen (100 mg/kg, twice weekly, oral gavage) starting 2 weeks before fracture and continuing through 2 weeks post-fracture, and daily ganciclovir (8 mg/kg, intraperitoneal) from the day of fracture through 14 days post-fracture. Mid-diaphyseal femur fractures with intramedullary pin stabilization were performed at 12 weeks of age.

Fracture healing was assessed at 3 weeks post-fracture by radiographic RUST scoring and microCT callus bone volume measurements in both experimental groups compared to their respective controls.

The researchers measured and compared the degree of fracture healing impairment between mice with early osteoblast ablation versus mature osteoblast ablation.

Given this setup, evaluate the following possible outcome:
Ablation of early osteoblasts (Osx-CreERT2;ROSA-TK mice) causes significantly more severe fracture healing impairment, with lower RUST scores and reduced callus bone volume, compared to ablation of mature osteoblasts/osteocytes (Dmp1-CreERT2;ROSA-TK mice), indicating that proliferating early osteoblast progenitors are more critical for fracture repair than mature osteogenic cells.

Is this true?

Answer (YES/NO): NO